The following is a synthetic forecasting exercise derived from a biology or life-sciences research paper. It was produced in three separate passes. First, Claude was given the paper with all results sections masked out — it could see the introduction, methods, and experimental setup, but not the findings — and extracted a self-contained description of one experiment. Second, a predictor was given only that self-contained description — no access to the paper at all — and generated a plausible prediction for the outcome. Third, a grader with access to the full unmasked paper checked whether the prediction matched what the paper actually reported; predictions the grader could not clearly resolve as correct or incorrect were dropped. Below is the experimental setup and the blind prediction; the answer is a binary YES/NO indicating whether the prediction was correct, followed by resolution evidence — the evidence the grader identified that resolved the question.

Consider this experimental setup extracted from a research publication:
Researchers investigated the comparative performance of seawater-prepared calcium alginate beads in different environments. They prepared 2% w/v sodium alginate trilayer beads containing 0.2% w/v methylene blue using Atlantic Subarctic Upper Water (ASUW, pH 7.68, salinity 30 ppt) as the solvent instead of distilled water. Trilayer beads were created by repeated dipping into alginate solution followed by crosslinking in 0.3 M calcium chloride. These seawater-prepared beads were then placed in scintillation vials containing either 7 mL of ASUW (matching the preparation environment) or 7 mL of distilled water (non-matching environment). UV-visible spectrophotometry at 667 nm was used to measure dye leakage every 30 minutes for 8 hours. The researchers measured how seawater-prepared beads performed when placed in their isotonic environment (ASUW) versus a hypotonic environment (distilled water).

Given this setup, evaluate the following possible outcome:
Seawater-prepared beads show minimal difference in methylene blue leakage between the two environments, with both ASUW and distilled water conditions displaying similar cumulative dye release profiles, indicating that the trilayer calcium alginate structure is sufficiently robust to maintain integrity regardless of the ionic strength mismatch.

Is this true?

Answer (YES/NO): NO